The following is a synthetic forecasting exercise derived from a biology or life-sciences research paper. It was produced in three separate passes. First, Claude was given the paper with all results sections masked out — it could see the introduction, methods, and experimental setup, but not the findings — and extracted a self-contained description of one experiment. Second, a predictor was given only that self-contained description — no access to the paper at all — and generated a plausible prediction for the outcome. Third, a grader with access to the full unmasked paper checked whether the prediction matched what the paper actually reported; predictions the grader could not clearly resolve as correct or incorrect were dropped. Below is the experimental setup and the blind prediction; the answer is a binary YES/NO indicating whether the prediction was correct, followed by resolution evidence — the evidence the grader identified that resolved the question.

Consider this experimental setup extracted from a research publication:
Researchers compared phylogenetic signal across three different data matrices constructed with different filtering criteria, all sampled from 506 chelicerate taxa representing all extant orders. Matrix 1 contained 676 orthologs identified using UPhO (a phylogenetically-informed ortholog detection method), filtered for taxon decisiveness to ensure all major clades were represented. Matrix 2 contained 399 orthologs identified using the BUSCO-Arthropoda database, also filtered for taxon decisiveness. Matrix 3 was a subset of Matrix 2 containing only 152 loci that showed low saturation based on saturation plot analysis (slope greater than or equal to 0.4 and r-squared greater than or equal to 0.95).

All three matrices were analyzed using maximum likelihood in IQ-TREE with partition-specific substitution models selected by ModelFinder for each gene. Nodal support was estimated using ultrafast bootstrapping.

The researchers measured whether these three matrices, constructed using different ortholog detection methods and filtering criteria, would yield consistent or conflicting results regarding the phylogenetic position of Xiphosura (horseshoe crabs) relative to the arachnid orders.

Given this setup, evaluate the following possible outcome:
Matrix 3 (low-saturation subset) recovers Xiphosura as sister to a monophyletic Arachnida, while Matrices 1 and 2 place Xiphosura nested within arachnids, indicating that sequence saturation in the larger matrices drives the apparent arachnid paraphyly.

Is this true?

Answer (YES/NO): NO